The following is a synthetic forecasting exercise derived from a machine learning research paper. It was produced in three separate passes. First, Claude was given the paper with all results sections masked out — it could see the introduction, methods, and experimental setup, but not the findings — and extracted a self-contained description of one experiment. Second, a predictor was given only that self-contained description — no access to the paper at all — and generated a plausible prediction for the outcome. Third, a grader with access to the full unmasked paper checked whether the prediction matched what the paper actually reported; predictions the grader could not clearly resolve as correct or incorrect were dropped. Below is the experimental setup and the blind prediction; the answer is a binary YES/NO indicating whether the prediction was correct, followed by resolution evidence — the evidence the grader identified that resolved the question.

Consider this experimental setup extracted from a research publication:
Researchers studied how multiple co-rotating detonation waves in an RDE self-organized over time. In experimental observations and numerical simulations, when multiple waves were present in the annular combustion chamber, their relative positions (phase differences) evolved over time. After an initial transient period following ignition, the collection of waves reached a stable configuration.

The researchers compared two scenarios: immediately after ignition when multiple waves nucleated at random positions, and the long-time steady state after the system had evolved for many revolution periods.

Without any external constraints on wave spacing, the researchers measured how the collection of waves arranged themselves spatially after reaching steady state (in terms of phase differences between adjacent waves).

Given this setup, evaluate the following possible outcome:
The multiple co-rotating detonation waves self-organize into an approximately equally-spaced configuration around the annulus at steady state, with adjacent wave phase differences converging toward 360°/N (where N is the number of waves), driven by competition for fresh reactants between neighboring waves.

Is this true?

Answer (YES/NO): YES